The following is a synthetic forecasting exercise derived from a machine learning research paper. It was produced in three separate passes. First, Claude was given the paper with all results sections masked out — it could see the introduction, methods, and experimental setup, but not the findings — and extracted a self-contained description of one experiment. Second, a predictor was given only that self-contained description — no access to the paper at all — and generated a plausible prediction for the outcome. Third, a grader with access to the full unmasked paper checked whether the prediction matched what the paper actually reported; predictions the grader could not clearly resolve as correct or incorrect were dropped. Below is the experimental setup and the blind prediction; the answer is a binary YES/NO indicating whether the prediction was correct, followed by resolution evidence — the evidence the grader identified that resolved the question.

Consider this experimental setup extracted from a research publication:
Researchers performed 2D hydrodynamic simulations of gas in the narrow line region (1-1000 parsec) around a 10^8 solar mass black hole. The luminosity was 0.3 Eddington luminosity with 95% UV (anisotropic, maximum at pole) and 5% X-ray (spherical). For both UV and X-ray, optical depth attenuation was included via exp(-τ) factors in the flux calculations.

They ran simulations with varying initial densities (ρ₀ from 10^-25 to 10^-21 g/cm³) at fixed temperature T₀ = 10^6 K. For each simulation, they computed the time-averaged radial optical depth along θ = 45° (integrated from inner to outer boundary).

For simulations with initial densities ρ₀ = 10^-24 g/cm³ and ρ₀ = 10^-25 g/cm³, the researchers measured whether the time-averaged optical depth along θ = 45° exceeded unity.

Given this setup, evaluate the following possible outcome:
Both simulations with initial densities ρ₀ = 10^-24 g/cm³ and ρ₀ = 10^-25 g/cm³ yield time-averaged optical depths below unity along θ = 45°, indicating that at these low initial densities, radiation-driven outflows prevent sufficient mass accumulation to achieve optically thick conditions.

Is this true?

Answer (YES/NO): NO